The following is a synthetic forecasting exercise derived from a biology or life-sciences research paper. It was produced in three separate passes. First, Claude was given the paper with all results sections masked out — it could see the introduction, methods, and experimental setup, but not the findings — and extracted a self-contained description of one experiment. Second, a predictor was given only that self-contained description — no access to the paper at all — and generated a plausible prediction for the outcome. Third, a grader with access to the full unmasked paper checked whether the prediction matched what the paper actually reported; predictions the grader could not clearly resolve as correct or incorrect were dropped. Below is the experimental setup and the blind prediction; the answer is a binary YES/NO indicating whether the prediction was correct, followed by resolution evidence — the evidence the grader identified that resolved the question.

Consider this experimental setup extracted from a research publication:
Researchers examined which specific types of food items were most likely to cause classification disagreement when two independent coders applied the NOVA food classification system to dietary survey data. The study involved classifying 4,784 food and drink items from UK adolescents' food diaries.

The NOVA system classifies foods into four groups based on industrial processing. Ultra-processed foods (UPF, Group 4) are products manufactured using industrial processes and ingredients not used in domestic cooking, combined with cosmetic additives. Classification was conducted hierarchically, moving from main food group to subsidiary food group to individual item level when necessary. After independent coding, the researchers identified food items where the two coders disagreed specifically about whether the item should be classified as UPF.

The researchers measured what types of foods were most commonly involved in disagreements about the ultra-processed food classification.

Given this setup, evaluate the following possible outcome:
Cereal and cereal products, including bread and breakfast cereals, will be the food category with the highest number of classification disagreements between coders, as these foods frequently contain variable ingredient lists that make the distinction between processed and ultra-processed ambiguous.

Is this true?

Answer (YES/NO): NO